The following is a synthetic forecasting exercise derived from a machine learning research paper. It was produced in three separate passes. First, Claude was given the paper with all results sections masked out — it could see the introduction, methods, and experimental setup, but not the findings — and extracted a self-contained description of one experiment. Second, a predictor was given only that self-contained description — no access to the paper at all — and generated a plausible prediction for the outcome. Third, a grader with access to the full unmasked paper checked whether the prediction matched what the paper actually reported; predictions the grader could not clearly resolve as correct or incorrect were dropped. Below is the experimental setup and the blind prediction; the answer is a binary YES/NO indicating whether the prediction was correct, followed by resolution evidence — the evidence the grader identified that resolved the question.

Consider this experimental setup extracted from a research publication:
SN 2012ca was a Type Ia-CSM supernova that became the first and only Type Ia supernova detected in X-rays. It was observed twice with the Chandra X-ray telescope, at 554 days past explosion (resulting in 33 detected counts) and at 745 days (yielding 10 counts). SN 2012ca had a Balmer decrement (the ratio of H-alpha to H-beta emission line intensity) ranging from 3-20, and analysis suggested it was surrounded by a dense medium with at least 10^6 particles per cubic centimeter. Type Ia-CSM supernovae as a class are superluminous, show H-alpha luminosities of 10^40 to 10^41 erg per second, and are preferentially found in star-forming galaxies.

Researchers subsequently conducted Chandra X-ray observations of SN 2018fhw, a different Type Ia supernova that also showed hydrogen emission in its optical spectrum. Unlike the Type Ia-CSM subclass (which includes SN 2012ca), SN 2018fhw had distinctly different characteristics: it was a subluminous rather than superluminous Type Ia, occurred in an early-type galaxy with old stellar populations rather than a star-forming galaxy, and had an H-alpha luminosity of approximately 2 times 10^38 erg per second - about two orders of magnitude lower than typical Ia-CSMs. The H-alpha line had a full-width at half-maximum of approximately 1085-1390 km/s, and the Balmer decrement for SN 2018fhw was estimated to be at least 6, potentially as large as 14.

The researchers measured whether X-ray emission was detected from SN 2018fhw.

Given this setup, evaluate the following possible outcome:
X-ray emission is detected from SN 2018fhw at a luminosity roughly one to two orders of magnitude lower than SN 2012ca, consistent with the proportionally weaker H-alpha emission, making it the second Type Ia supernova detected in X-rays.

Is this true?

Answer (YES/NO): NO